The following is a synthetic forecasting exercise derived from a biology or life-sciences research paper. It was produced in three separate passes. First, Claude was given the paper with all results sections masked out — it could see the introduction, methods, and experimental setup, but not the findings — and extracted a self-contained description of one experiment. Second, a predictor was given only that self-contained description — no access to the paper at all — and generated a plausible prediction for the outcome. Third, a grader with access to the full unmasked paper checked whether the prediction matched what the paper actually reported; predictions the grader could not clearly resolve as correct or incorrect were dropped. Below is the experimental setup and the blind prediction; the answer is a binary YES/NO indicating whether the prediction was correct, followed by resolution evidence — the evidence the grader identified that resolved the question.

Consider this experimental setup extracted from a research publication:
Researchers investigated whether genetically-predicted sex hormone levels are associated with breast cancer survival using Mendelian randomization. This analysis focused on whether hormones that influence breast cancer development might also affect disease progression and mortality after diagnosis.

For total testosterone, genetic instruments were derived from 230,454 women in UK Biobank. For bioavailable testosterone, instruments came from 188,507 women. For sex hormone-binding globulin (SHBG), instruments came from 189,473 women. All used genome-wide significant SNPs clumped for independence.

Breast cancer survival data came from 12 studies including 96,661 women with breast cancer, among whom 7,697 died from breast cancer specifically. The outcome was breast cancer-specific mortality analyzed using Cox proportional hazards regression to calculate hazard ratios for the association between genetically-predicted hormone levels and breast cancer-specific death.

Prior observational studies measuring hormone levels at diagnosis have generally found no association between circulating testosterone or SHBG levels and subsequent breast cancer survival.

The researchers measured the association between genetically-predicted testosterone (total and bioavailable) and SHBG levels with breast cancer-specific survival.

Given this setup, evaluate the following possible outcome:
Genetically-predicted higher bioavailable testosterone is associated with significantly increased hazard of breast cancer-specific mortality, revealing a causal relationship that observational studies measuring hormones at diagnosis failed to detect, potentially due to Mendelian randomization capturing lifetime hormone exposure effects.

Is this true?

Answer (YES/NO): NO